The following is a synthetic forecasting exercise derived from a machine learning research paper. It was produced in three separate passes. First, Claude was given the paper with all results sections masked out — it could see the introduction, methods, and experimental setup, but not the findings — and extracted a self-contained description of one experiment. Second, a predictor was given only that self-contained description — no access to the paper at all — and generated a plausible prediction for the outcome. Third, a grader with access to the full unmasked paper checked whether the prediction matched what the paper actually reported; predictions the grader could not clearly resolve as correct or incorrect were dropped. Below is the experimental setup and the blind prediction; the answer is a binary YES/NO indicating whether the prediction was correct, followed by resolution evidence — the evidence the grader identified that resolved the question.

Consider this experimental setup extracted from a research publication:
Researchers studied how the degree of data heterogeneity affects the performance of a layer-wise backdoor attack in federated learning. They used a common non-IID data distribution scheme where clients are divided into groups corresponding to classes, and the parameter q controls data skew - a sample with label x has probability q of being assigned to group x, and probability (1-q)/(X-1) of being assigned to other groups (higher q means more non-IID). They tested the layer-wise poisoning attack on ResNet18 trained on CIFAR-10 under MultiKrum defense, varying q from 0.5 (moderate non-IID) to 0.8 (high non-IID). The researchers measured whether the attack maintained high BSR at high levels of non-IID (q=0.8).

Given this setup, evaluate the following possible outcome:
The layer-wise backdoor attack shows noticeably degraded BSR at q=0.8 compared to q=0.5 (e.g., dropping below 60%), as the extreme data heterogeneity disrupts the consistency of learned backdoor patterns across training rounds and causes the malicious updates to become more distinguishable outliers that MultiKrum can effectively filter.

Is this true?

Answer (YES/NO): NO